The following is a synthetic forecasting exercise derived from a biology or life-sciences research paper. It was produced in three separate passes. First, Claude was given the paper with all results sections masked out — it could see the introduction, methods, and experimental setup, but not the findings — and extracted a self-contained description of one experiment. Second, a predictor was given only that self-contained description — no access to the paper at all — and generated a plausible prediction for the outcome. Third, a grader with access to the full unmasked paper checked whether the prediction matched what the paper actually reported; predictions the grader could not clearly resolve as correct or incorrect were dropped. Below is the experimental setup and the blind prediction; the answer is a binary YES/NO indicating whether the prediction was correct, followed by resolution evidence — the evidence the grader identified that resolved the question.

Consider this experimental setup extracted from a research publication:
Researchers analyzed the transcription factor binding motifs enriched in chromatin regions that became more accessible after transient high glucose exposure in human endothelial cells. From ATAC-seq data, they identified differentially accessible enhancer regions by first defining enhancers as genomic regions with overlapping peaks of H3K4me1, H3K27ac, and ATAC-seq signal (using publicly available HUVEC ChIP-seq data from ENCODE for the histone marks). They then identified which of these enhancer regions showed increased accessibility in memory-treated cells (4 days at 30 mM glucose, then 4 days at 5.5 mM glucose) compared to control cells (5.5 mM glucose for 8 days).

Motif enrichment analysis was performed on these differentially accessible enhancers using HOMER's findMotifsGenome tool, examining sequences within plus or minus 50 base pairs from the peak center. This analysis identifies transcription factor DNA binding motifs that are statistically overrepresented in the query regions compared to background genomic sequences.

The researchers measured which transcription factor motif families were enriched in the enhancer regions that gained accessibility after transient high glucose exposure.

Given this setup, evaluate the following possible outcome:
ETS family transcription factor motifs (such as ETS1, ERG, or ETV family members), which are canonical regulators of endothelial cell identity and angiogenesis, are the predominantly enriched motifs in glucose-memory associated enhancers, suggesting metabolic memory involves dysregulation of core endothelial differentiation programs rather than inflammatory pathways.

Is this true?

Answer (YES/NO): NO